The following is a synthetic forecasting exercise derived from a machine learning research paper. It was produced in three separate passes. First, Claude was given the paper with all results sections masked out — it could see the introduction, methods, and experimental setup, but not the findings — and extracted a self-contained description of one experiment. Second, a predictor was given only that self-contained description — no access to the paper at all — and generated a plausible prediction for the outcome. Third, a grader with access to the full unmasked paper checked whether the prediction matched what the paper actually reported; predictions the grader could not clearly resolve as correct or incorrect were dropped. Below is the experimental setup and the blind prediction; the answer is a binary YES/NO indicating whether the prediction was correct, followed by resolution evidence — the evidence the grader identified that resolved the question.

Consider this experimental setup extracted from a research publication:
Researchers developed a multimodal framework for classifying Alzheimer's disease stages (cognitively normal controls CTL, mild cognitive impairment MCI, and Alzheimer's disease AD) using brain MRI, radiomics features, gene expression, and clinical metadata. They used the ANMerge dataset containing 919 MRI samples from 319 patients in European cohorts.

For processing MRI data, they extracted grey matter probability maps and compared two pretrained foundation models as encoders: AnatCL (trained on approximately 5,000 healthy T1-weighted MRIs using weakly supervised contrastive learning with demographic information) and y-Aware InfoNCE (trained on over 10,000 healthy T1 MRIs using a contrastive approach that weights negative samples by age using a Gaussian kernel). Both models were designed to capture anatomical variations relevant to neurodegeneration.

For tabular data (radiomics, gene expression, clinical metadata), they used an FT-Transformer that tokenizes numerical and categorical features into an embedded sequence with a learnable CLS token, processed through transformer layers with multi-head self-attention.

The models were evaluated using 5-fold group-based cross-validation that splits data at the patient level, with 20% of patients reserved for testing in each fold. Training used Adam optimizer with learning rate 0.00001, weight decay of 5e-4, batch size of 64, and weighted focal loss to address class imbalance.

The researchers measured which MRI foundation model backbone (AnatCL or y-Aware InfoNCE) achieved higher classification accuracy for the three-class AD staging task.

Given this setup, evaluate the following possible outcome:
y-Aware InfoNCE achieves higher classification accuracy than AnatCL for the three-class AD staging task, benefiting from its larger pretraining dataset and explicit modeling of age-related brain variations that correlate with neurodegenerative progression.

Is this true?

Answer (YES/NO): NO